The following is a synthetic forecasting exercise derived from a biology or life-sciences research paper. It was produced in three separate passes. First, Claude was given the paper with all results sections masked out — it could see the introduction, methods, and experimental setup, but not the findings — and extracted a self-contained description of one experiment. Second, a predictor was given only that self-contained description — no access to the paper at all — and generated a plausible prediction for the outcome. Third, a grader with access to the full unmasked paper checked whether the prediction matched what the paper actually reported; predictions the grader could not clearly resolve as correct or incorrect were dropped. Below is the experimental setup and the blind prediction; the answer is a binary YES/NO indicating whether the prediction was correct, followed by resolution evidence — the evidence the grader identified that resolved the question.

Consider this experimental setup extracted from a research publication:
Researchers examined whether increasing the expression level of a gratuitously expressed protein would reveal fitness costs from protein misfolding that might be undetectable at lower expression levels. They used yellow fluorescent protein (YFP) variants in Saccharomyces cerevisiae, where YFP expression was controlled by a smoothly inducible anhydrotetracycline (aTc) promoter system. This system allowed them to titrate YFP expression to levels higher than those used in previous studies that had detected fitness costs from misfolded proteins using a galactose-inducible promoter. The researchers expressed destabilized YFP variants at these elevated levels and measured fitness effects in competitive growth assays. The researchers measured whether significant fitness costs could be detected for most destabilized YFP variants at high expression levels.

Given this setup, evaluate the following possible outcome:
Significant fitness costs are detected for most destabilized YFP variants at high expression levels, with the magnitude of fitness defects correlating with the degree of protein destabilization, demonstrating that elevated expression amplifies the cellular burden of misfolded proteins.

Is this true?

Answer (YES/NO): NO